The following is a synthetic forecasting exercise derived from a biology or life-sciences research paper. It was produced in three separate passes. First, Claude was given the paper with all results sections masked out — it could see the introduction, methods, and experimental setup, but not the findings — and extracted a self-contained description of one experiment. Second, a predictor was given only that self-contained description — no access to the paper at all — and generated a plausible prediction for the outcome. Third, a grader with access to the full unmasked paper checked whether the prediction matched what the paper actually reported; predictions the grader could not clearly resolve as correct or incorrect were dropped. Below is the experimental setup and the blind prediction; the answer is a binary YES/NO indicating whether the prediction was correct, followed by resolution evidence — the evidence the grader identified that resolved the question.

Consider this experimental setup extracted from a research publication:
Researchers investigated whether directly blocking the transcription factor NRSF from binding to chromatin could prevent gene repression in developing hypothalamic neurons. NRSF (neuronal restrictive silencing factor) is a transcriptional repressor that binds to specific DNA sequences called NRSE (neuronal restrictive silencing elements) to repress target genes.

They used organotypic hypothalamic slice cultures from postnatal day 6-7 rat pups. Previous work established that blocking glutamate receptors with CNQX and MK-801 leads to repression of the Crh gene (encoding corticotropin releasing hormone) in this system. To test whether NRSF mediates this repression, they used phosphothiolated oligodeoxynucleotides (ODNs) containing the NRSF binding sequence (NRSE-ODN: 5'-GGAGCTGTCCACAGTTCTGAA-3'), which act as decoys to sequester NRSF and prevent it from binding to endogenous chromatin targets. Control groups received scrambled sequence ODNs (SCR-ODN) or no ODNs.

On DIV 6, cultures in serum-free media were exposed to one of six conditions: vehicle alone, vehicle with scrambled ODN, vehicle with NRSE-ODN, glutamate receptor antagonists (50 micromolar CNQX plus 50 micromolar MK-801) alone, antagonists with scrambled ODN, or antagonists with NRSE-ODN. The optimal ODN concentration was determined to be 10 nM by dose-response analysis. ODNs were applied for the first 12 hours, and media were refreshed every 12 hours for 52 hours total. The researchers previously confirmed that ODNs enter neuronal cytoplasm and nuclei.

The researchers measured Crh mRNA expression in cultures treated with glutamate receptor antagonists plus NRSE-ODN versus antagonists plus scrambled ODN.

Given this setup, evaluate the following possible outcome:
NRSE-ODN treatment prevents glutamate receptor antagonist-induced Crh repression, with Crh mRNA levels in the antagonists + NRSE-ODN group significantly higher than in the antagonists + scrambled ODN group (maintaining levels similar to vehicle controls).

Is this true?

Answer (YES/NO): YES